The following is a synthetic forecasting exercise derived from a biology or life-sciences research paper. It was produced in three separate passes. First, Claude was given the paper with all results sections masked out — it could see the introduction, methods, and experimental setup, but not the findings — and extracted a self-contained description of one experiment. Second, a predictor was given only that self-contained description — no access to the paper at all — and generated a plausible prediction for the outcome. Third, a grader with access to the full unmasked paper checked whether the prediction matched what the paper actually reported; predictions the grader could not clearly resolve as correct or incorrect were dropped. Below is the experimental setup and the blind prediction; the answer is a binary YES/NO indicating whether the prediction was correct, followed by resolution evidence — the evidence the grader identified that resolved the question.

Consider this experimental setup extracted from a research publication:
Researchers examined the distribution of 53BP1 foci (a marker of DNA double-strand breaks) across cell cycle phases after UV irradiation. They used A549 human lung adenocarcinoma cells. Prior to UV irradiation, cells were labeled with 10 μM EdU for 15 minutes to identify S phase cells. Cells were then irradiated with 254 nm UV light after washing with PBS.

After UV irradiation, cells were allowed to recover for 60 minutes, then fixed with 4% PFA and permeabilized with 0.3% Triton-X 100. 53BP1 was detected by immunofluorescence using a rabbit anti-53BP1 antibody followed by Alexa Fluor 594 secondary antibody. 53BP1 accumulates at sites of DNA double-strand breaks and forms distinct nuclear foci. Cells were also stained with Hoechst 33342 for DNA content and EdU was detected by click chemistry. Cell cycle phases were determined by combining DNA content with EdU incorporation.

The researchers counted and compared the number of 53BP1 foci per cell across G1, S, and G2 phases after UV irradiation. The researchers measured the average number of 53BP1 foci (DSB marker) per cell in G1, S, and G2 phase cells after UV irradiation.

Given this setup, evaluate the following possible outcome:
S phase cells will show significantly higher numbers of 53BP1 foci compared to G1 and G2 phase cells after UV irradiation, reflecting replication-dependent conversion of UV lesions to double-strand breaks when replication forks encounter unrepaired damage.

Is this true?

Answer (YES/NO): NO